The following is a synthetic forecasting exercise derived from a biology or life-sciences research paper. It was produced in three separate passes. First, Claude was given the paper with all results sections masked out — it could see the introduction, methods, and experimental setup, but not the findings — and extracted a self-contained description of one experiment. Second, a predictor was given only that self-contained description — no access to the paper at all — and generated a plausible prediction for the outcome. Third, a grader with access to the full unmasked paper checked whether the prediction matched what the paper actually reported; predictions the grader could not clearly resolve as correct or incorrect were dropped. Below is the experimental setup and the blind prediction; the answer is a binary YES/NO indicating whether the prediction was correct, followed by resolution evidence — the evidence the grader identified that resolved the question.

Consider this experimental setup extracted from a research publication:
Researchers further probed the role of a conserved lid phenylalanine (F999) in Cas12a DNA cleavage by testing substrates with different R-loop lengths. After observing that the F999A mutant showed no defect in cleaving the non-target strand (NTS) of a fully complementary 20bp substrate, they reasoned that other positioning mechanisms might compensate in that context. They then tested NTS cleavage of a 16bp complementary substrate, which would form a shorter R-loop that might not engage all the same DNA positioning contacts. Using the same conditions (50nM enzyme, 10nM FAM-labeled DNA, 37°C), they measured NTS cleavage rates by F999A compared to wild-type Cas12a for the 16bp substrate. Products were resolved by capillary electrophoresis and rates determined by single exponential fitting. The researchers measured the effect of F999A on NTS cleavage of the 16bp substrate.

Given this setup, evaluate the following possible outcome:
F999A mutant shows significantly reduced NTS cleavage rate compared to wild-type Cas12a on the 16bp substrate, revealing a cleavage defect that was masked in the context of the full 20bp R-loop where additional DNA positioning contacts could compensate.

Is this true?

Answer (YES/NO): YES